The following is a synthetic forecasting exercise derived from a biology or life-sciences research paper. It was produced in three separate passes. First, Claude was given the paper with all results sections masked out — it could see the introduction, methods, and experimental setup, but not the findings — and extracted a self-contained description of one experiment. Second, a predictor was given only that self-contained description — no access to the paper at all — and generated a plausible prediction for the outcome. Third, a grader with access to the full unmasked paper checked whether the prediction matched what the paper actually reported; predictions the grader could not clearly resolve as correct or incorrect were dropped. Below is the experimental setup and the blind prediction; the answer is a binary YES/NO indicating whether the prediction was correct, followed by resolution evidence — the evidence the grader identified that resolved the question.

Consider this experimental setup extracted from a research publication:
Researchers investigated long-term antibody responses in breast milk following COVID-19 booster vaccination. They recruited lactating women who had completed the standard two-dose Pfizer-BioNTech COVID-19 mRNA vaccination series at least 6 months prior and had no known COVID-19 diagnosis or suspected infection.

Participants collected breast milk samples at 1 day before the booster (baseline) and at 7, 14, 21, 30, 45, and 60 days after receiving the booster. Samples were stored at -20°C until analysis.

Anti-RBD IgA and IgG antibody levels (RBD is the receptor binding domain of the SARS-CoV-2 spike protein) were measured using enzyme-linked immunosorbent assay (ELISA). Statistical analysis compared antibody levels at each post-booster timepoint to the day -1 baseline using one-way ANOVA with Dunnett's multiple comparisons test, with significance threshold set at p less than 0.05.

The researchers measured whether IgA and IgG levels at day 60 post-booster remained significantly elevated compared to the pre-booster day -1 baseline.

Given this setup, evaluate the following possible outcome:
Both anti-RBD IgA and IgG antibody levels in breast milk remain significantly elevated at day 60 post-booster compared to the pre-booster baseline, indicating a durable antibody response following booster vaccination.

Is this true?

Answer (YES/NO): NO